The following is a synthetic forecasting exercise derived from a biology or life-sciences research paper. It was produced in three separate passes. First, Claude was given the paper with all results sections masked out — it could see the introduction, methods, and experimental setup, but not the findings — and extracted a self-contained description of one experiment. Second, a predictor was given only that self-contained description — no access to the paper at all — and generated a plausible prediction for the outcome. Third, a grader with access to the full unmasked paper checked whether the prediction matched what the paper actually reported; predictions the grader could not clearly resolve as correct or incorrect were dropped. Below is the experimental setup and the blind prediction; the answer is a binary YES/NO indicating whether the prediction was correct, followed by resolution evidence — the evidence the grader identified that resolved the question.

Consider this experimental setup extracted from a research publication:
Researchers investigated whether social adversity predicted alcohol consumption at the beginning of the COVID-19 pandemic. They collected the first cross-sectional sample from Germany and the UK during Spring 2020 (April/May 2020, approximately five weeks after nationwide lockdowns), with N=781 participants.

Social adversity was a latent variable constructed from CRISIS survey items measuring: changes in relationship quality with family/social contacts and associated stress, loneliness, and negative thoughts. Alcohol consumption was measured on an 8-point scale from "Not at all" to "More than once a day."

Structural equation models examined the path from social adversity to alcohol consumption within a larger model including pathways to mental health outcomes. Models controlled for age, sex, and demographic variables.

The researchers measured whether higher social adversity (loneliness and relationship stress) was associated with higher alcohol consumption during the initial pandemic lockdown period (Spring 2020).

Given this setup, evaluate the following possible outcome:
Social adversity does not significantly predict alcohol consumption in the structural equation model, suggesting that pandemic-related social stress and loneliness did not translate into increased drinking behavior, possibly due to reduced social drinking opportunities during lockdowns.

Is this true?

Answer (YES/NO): NO